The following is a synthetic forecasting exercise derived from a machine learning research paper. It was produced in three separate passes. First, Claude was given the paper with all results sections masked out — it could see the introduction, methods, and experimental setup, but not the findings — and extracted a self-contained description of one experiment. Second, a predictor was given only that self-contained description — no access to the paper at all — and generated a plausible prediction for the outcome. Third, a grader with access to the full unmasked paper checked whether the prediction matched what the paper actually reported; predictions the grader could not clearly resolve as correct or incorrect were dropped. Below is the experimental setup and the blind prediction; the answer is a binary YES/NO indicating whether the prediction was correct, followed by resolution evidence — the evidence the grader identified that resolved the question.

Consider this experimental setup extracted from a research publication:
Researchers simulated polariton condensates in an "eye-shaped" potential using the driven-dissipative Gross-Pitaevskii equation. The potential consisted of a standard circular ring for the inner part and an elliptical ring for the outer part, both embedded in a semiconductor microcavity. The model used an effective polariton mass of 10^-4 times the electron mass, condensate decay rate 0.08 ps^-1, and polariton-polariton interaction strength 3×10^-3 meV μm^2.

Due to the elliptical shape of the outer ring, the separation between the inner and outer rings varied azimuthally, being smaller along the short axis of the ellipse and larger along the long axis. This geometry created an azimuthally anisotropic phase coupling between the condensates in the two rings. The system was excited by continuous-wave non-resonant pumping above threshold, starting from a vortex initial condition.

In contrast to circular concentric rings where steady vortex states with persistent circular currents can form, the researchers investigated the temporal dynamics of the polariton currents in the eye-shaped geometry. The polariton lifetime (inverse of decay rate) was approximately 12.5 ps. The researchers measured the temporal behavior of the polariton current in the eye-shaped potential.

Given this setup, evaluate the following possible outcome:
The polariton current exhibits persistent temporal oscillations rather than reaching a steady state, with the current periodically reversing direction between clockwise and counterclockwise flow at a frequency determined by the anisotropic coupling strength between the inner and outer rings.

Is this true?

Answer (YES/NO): YES